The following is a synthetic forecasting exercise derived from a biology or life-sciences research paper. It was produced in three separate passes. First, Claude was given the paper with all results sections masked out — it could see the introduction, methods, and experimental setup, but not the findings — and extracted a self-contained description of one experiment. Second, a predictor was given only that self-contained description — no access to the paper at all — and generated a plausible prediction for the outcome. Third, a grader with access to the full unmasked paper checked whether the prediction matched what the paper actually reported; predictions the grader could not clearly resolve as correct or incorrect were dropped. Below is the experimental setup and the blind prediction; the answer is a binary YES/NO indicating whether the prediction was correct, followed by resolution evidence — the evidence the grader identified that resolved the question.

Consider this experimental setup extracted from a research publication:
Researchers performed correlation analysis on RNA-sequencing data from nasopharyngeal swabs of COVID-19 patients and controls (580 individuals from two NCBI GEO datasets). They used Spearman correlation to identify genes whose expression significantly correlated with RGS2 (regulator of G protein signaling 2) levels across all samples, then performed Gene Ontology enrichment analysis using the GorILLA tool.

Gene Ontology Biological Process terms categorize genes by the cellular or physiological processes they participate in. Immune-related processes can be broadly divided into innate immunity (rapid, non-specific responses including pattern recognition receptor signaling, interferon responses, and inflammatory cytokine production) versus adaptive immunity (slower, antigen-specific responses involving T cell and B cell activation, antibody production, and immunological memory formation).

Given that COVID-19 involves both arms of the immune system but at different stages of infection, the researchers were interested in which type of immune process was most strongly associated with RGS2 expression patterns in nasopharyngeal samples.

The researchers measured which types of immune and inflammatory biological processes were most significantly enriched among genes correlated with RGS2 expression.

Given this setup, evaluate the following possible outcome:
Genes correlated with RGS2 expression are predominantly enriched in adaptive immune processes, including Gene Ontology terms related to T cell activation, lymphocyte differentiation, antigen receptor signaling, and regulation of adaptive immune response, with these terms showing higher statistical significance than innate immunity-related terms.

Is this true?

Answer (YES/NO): NO